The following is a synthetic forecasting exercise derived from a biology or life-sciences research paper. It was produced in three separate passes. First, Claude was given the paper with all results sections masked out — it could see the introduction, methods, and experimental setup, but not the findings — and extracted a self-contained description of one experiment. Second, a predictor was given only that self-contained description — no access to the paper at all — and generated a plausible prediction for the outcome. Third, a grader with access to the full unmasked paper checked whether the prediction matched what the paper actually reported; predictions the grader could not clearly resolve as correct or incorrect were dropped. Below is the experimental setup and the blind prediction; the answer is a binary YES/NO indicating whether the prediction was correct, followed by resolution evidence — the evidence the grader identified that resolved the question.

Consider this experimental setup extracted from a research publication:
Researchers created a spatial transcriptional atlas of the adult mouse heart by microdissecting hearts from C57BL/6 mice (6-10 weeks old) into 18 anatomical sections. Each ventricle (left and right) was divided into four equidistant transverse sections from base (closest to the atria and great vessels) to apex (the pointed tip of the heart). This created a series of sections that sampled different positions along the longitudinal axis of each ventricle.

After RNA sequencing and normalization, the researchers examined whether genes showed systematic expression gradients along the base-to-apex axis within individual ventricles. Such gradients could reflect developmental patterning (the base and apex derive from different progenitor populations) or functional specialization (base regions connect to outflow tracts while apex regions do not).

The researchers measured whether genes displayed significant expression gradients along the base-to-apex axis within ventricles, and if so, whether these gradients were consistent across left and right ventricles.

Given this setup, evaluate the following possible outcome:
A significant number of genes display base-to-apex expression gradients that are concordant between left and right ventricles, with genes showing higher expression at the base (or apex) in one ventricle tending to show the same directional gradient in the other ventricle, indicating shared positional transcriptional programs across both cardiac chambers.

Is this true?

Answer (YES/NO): NO